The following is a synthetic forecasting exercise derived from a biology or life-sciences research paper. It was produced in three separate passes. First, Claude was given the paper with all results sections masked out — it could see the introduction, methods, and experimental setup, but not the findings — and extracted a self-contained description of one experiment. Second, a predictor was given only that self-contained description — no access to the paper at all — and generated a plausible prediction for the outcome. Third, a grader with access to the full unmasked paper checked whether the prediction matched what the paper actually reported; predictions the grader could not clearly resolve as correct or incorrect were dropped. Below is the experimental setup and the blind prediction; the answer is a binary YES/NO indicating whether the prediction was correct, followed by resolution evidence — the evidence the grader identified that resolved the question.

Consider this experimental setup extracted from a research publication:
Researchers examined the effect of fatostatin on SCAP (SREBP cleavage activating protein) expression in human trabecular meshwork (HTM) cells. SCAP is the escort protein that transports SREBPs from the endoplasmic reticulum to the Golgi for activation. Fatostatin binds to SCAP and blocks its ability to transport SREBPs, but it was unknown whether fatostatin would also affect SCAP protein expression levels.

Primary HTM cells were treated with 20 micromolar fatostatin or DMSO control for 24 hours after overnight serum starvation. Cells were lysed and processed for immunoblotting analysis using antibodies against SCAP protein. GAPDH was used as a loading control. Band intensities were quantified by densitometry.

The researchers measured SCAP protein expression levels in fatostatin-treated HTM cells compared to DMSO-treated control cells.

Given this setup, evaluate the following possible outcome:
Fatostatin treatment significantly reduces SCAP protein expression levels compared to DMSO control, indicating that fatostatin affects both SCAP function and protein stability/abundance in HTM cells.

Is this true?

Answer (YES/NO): NO